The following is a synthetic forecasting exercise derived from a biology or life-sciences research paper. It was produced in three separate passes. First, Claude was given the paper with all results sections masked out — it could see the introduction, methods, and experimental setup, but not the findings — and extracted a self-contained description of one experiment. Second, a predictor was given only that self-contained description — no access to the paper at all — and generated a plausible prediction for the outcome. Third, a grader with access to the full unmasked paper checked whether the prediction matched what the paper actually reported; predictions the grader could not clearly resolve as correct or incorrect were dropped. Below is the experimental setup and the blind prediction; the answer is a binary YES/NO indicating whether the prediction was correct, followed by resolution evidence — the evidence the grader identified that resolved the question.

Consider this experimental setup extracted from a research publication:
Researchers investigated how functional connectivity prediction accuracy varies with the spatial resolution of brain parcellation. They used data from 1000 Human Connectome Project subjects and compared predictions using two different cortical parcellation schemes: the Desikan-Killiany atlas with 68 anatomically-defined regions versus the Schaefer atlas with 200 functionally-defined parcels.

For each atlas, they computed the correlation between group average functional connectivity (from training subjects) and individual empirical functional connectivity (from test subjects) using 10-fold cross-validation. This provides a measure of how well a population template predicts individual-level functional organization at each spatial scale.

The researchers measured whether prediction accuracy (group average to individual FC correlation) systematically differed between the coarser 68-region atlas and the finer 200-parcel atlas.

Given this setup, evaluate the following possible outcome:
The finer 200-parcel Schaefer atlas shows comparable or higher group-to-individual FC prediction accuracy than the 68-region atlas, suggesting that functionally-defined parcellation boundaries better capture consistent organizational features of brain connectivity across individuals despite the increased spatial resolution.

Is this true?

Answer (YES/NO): NO